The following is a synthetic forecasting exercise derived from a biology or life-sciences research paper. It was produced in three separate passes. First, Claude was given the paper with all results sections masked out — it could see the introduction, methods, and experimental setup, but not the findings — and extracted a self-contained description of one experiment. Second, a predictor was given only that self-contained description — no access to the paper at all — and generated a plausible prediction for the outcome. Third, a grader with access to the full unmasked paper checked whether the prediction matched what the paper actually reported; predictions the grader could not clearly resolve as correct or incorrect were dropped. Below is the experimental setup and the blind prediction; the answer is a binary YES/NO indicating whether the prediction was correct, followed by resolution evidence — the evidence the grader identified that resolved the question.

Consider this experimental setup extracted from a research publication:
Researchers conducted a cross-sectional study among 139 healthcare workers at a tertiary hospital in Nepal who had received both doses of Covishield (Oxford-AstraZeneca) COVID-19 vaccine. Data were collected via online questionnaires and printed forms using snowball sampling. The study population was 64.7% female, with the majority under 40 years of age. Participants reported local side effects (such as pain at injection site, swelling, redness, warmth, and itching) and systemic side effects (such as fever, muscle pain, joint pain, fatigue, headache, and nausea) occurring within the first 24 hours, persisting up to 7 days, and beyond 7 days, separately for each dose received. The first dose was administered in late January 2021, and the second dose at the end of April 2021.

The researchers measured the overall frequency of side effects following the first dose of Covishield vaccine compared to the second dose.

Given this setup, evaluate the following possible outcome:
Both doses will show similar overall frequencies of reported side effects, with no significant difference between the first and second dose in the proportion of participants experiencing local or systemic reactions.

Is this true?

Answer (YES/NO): NO